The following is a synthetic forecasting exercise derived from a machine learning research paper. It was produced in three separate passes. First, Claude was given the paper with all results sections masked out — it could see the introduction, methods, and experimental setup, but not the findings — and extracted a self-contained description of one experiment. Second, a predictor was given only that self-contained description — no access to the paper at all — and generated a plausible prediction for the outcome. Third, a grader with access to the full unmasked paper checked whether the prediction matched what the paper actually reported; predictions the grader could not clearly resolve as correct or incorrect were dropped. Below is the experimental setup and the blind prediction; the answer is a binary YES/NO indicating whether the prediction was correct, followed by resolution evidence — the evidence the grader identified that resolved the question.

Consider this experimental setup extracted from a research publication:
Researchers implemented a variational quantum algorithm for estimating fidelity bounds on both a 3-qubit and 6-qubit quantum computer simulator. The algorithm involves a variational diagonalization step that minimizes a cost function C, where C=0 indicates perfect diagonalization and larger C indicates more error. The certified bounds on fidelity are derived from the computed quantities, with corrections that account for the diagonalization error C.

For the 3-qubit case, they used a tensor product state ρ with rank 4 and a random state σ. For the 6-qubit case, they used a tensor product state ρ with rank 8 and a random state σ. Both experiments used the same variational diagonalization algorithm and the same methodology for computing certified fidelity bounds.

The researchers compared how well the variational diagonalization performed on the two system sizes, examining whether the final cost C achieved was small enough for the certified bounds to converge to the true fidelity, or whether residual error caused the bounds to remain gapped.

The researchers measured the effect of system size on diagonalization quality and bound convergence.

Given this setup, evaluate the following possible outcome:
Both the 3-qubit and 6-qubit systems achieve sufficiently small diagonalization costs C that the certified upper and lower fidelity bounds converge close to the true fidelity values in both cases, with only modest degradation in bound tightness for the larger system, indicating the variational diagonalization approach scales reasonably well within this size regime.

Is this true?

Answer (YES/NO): NO